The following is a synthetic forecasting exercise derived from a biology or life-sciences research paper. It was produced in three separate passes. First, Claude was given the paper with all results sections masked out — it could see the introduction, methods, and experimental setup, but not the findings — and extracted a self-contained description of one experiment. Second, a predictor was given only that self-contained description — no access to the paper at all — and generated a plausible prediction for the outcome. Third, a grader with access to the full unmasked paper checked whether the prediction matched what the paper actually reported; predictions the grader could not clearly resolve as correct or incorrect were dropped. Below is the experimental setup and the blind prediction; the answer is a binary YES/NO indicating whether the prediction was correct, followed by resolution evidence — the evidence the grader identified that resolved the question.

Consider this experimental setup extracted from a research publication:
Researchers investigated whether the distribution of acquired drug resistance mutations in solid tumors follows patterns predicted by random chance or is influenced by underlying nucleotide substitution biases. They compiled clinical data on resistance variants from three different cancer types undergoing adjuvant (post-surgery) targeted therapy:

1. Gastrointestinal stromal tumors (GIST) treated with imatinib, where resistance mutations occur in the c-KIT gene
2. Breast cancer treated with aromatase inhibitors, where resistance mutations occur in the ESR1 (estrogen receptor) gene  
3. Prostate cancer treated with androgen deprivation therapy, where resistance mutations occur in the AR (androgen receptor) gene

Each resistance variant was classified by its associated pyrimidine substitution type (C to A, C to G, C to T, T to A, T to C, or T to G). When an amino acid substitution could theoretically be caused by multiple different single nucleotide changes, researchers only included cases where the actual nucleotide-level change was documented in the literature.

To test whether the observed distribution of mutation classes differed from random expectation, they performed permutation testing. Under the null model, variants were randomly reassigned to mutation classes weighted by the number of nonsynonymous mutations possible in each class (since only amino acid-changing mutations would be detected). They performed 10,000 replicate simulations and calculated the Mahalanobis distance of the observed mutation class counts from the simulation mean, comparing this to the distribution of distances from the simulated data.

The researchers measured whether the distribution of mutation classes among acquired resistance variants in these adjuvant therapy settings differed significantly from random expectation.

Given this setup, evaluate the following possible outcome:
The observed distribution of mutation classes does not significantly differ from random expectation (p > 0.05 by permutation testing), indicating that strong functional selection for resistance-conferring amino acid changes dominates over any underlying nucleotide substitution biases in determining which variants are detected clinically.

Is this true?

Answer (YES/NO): NO